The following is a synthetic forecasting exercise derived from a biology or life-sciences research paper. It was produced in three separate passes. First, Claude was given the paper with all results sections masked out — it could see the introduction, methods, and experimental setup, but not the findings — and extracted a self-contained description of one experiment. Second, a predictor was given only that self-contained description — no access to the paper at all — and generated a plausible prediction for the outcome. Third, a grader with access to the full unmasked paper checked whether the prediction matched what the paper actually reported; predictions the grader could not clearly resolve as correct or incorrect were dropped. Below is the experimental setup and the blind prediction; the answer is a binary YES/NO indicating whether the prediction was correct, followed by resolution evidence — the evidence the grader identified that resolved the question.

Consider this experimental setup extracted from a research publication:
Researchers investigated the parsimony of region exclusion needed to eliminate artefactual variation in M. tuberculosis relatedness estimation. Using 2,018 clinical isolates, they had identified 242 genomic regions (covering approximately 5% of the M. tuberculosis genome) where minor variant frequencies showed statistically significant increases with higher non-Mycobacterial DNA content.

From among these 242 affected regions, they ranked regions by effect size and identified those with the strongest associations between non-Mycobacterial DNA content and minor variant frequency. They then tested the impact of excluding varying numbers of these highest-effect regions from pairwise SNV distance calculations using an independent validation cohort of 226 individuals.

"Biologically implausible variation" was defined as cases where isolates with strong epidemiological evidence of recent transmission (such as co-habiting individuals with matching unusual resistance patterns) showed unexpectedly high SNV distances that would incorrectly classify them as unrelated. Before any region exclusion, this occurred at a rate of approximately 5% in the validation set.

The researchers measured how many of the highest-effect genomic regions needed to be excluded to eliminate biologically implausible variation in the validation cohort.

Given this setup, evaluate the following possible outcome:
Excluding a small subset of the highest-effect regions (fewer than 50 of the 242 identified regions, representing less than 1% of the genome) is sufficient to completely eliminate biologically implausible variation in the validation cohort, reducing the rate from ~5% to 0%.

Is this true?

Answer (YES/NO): YES